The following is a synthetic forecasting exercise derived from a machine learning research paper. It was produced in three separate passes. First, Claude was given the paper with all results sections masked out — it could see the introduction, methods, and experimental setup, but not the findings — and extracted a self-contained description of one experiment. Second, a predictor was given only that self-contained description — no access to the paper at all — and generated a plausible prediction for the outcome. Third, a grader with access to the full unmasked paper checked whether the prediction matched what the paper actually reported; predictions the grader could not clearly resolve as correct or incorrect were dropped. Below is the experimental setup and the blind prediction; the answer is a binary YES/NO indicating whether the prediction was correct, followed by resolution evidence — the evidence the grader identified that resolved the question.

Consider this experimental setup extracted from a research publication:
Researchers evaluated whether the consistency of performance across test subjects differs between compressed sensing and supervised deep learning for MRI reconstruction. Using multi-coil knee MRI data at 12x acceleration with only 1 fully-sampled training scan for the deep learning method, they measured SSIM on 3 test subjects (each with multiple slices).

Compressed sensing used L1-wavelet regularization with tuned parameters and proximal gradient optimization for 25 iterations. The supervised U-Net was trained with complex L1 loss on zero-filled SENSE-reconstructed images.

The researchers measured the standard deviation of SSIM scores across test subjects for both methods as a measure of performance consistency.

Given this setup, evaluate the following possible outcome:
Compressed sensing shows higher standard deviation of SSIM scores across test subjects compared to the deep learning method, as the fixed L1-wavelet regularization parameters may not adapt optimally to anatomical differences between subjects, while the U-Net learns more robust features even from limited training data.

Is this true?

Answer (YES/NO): NO